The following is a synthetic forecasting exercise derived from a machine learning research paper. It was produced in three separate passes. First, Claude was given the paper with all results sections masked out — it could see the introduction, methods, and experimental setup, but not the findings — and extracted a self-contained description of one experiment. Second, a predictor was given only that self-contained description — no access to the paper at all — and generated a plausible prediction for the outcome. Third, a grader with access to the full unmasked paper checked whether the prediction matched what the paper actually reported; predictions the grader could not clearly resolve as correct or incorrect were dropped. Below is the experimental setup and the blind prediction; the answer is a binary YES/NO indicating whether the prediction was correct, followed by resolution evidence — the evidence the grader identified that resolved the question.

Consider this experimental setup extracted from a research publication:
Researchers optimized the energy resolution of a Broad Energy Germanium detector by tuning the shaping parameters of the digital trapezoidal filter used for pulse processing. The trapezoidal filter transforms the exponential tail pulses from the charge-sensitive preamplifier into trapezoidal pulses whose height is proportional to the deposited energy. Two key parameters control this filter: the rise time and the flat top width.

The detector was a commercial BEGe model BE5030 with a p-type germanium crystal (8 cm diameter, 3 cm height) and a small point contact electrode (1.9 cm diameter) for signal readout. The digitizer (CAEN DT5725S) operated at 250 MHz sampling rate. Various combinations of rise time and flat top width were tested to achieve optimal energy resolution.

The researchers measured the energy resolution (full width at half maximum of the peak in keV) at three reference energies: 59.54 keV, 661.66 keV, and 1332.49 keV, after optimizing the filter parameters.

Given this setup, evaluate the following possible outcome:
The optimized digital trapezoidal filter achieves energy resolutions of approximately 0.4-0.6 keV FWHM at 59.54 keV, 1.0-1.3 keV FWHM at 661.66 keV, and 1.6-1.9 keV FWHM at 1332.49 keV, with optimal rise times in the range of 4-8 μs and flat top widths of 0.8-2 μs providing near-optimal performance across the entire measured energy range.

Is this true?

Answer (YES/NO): NO